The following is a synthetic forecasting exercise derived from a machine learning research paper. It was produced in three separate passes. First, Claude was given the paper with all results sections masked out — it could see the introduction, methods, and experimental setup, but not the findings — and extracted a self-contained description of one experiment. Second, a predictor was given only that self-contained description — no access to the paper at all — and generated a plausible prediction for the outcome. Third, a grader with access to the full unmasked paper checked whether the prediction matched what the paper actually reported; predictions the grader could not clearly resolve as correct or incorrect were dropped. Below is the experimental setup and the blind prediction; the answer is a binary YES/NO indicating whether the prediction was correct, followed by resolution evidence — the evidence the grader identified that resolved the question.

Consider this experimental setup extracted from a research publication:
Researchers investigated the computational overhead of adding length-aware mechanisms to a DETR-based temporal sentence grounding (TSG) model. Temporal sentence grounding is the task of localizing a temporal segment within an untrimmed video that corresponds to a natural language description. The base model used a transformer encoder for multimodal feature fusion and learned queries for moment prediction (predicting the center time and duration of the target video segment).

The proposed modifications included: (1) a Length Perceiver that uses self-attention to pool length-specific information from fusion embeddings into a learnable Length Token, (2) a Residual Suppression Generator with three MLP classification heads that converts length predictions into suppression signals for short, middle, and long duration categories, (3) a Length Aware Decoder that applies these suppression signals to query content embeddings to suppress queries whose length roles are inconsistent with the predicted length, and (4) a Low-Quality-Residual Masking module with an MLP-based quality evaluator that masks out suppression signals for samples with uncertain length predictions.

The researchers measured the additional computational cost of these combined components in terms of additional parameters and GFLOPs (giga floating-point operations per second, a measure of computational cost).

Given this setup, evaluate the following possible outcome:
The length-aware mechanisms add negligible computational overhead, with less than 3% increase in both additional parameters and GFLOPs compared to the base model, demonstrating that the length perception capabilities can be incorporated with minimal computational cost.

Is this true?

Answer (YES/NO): NO